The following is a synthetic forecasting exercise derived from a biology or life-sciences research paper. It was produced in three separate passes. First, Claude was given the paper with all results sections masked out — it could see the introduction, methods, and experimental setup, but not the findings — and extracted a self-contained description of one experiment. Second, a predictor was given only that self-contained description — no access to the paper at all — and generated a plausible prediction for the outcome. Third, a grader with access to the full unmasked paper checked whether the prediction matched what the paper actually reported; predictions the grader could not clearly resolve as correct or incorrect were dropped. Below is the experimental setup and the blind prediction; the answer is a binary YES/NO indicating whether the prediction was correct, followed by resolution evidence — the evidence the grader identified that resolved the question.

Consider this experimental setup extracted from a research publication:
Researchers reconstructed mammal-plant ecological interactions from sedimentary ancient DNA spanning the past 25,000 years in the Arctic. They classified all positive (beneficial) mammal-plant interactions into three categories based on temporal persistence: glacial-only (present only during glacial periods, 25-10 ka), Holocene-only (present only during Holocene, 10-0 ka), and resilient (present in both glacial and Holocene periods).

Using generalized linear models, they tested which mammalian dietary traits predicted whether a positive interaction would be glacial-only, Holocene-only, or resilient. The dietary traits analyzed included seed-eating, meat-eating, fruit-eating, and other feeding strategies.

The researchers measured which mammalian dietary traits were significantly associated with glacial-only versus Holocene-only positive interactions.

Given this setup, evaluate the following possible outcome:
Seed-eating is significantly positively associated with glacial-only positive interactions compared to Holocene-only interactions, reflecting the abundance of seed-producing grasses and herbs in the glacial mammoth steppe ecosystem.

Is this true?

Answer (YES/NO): YES